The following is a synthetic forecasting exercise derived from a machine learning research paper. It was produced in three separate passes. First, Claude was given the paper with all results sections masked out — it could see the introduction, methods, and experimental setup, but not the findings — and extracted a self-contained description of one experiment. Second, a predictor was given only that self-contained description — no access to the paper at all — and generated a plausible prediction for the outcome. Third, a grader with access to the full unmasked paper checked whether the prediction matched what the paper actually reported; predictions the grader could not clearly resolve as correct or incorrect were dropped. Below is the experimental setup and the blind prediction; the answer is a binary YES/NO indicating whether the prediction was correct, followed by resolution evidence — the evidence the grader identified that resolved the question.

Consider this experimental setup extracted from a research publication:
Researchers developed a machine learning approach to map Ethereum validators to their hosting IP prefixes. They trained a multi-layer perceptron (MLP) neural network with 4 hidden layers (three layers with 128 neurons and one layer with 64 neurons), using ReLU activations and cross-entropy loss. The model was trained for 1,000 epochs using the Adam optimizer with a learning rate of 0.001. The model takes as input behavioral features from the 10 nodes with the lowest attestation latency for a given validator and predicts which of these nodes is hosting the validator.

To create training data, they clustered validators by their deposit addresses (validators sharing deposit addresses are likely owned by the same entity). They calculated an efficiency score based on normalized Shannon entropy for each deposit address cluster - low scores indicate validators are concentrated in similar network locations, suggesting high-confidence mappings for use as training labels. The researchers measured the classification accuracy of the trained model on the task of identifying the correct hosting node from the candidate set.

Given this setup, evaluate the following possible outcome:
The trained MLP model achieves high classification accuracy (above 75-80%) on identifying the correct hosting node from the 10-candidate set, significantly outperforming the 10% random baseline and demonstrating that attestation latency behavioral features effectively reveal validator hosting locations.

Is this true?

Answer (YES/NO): YES